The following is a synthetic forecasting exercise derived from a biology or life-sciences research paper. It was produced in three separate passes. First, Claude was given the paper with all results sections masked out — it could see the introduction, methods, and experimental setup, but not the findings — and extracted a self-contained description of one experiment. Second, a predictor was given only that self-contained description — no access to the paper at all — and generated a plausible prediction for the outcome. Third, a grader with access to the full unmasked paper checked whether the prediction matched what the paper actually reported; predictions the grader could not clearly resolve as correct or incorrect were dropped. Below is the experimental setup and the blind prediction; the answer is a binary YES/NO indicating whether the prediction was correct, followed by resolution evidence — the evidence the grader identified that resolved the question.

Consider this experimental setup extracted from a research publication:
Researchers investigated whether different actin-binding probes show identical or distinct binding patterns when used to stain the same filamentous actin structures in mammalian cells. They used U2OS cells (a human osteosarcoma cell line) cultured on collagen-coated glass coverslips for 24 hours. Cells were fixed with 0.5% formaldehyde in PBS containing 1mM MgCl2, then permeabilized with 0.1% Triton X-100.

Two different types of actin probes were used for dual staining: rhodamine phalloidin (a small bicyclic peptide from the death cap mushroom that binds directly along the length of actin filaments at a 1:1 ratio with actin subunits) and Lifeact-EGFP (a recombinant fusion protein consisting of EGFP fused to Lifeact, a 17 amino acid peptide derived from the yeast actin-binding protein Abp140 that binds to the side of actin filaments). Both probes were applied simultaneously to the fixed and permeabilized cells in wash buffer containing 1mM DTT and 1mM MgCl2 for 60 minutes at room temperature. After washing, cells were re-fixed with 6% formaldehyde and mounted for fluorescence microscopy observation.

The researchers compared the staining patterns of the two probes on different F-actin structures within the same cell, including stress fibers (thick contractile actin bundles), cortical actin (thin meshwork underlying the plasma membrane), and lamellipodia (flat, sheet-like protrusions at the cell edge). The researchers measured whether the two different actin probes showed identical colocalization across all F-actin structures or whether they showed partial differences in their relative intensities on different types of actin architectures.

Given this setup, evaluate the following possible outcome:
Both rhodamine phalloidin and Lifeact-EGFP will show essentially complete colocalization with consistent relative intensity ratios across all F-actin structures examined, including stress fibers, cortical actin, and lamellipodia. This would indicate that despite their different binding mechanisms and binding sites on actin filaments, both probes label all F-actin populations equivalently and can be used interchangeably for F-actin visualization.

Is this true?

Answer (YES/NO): NO